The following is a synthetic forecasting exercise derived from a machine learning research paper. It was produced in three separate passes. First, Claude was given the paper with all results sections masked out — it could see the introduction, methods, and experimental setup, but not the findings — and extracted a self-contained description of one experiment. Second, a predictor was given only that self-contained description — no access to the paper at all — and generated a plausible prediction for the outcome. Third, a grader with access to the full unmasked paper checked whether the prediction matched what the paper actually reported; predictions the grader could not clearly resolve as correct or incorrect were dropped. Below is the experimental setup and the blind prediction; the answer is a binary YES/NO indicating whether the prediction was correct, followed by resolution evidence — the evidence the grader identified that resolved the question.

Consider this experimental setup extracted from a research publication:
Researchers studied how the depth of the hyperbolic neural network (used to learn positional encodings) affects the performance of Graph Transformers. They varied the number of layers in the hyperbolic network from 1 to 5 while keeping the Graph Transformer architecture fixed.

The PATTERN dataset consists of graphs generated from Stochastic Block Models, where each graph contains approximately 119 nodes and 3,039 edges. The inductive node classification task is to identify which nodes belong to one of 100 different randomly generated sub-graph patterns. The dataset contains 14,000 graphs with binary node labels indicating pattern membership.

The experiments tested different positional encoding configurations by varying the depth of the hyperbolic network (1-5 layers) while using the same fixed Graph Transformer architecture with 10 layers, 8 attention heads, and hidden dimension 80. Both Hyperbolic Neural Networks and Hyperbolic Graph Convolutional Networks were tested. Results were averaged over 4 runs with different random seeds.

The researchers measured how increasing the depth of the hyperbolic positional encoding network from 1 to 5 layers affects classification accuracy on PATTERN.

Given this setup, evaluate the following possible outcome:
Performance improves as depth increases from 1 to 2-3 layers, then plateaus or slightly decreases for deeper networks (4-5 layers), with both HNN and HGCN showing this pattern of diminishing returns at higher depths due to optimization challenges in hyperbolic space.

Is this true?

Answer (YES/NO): NO